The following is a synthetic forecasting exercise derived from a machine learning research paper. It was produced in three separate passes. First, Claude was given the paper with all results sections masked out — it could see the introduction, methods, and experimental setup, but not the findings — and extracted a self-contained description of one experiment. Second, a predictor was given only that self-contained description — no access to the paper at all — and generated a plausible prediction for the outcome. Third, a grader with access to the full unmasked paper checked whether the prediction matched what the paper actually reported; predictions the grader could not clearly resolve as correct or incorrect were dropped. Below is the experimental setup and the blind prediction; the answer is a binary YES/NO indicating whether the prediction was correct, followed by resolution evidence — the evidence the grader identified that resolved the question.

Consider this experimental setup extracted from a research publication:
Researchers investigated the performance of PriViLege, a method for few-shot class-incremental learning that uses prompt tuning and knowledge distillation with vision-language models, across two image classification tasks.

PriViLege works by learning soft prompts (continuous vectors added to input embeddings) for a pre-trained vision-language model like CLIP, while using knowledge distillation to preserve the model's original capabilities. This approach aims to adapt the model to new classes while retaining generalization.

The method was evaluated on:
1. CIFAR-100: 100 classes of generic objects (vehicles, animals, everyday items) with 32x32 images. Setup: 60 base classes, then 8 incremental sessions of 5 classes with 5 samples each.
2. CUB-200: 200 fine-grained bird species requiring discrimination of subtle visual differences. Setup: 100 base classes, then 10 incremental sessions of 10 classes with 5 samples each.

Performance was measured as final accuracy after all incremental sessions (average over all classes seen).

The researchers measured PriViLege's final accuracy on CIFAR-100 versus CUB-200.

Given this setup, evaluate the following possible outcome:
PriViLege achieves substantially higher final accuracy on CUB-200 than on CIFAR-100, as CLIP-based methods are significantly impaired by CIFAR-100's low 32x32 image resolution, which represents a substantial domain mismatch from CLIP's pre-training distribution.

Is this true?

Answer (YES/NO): NO